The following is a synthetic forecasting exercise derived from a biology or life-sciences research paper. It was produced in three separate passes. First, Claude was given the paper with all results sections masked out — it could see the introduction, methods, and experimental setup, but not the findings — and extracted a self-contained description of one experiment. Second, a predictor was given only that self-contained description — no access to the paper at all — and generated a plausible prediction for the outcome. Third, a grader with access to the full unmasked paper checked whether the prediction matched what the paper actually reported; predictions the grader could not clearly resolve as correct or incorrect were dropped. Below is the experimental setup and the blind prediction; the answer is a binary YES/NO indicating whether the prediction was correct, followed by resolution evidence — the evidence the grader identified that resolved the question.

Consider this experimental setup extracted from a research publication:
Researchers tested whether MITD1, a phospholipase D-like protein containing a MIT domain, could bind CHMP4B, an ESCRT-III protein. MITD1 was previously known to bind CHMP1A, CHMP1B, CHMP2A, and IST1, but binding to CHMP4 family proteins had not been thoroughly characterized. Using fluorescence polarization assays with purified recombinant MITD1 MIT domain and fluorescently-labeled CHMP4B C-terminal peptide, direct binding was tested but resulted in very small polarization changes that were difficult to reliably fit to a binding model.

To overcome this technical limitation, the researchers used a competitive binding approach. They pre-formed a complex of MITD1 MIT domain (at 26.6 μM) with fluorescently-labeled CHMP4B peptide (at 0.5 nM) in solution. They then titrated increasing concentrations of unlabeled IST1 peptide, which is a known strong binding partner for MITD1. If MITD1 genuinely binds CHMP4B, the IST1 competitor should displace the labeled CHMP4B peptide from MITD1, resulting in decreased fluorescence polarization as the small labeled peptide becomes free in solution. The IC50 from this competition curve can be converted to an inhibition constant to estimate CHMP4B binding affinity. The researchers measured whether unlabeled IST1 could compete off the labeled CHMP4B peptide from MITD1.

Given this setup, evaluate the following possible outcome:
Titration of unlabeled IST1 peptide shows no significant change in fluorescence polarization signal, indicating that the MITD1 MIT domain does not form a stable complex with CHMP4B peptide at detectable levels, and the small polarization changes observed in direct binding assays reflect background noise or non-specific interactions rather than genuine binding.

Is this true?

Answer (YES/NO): NO